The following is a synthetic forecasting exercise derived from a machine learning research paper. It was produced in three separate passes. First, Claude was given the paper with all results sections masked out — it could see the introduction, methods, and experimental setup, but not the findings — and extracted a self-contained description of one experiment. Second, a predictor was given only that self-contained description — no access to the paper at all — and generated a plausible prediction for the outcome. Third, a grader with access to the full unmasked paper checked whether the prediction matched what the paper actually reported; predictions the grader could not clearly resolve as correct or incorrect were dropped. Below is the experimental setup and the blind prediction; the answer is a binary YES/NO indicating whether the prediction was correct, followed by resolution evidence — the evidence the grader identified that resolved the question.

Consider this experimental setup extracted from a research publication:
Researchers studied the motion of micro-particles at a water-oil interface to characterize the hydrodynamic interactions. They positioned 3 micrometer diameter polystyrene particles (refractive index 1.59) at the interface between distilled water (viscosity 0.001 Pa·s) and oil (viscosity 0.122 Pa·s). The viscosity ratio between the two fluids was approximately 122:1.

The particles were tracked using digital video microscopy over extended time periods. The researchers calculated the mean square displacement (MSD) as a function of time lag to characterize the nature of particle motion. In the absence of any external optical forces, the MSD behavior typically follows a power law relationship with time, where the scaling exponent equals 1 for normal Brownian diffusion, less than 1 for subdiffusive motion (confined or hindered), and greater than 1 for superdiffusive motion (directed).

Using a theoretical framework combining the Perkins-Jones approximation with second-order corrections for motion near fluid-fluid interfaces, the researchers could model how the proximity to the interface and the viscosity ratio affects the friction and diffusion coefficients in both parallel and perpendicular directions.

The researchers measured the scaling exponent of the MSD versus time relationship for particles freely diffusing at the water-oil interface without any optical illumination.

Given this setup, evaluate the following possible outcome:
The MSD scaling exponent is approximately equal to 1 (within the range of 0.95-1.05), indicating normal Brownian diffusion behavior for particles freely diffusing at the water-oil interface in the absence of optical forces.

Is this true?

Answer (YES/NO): YES